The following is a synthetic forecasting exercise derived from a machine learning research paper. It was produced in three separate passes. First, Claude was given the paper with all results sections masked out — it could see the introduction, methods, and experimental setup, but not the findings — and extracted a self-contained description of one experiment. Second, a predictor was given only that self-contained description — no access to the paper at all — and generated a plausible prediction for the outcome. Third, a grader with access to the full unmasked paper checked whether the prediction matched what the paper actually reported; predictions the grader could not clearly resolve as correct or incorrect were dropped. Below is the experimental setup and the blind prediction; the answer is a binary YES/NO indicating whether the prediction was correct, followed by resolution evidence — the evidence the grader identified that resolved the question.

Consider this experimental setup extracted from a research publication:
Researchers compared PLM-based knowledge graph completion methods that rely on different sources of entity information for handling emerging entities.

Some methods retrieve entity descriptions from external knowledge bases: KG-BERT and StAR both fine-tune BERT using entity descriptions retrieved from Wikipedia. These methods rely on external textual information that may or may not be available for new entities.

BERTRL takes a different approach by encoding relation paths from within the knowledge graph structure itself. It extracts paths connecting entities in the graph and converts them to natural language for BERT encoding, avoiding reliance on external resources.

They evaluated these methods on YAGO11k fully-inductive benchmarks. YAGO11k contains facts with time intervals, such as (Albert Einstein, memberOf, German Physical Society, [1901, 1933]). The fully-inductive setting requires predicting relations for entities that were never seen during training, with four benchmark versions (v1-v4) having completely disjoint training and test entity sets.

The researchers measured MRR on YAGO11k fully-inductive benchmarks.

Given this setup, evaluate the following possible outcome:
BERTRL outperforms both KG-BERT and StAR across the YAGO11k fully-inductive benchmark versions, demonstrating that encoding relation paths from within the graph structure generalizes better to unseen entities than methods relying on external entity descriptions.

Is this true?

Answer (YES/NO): YES